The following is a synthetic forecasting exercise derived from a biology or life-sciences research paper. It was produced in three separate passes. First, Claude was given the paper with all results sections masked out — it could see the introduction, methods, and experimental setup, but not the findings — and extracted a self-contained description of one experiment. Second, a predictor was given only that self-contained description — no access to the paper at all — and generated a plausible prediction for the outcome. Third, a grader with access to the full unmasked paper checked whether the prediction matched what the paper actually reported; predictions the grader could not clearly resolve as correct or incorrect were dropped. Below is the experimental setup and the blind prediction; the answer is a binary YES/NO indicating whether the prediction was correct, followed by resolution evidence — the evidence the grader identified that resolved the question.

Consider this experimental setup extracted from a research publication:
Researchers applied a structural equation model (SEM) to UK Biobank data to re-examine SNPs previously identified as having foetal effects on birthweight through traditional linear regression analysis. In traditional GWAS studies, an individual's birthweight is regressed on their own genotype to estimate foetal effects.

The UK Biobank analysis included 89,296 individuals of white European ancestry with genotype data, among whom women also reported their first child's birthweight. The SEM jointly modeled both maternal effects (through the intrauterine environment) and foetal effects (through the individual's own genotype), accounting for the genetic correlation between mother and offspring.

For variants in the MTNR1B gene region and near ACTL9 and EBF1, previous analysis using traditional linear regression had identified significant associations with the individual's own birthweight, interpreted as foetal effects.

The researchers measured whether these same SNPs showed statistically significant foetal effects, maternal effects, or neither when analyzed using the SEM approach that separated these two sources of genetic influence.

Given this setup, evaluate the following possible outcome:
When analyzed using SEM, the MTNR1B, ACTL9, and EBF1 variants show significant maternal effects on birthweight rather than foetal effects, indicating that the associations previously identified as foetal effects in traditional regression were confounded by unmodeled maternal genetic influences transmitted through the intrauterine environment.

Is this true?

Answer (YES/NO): YES